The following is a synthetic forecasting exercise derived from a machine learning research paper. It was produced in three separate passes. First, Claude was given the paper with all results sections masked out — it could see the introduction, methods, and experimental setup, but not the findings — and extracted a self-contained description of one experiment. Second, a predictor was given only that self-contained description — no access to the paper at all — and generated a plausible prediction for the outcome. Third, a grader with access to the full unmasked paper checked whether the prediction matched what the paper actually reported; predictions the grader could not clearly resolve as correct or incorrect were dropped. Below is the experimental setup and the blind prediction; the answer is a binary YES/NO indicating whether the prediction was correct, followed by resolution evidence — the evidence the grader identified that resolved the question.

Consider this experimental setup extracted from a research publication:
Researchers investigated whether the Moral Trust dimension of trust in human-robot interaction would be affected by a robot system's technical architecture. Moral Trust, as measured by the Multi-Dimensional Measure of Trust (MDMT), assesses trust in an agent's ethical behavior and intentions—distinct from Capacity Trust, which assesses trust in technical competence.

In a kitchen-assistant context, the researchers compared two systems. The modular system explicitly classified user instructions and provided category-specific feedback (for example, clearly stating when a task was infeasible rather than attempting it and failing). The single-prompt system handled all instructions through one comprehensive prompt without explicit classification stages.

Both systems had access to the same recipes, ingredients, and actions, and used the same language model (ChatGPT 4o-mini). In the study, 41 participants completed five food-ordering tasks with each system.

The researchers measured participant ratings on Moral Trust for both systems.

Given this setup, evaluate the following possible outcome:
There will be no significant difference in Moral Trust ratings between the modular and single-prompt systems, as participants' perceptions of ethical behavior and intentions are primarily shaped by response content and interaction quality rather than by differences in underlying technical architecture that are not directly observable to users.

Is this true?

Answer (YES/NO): YES